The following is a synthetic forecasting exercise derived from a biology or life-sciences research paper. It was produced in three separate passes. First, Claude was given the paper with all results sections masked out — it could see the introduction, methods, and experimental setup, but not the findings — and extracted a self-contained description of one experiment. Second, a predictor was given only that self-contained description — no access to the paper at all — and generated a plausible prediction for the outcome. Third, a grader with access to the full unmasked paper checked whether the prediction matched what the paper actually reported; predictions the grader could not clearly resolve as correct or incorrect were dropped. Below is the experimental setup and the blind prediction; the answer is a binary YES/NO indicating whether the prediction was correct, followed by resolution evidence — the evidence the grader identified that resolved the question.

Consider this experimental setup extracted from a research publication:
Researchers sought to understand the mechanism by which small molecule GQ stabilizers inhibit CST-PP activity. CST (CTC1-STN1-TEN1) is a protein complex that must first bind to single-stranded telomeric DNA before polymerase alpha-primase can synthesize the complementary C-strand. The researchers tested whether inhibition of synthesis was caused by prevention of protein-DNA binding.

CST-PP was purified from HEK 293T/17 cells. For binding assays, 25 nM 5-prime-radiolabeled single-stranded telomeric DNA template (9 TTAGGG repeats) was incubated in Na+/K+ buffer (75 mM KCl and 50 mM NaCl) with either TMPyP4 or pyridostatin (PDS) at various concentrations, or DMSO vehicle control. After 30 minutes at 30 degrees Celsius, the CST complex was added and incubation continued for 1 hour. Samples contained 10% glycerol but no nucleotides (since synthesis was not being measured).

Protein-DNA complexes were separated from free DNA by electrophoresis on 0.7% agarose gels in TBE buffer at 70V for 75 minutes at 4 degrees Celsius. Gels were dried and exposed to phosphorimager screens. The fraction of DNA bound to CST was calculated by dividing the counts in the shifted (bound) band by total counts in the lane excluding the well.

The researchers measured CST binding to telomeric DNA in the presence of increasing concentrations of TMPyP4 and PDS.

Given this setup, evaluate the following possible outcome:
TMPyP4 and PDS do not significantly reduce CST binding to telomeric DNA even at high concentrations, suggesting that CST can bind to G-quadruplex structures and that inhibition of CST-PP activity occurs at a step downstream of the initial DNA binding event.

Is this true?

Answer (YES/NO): NO